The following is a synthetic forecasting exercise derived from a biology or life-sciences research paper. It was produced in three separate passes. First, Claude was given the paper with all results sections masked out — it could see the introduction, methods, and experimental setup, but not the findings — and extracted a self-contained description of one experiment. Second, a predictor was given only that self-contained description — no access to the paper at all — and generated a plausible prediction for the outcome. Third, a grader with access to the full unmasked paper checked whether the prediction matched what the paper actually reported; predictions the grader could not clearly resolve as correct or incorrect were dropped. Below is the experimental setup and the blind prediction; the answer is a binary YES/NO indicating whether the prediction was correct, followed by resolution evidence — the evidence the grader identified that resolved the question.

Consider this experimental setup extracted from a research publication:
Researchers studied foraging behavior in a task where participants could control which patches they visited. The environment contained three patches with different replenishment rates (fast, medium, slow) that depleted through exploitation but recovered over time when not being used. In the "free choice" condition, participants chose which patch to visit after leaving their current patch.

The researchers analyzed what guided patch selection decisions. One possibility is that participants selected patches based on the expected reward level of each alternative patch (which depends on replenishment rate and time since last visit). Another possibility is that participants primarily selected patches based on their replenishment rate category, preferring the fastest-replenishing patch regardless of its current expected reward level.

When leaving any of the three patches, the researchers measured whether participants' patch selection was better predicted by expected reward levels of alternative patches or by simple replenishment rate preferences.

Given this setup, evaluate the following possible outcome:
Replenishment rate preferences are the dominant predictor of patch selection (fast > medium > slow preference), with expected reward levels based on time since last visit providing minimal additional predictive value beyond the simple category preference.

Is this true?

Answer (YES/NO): NO